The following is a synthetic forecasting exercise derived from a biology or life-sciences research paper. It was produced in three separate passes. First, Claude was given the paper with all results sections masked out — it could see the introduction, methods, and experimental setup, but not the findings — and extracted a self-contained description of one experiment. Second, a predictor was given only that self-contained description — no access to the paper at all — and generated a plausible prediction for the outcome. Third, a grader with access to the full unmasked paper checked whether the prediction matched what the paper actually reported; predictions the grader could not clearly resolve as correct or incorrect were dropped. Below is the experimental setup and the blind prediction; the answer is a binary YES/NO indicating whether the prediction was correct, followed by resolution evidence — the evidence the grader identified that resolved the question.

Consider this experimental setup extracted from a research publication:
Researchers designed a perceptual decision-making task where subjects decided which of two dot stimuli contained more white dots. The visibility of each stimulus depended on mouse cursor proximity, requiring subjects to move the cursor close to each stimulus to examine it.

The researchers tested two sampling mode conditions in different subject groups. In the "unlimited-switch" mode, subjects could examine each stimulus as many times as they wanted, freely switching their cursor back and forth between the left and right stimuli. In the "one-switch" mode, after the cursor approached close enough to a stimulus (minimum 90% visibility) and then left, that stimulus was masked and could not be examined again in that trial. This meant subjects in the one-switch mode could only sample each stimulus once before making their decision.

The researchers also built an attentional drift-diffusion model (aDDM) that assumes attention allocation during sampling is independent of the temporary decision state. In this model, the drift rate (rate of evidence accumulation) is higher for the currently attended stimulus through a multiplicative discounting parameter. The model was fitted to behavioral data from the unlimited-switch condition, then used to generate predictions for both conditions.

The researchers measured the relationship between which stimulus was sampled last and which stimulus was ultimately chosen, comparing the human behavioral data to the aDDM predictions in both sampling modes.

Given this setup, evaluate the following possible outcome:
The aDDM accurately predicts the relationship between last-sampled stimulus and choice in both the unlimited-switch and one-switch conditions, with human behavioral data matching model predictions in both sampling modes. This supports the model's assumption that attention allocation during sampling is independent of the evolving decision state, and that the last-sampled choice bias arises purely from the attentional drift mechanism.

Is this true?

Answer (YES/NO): NO